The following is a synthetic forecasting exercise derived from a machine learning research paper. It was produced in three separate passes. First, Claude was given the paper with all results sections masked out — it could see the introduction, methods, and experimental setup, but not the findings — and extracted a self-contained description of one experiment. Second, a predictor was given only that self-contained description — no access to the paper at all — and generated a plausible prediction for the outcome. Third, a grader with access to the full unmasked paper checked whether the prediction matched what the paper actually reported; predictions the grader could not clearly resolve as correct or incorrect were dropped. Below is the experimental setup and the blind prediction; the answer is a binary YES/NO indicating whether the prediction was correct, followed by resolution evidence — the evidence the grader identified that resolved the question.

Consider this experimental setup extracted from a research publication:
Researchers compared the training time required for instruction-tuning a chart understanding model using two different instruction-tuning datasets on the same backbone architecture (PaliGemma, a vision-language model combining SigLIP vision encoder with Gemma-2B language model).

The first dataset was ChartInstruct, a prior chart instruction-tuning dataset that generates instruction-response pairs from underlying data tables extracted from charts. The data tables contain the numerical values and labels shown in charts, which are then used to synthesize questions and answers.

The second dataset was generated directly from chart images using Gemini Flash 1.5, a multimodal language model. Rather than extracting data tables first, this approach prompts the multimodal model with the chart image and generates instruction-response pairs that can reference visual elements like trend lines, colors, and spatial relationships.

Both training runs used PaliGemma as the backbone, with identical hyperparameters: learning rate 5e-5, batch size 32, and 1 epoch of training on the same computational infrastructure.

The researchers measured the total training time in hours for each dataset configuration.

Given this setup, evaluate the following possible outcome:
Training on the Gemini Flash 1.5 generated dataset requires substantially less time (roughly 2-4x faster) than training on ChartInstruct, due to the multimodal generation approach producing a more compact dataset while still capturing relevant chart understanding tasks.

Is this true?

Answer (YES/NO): YES